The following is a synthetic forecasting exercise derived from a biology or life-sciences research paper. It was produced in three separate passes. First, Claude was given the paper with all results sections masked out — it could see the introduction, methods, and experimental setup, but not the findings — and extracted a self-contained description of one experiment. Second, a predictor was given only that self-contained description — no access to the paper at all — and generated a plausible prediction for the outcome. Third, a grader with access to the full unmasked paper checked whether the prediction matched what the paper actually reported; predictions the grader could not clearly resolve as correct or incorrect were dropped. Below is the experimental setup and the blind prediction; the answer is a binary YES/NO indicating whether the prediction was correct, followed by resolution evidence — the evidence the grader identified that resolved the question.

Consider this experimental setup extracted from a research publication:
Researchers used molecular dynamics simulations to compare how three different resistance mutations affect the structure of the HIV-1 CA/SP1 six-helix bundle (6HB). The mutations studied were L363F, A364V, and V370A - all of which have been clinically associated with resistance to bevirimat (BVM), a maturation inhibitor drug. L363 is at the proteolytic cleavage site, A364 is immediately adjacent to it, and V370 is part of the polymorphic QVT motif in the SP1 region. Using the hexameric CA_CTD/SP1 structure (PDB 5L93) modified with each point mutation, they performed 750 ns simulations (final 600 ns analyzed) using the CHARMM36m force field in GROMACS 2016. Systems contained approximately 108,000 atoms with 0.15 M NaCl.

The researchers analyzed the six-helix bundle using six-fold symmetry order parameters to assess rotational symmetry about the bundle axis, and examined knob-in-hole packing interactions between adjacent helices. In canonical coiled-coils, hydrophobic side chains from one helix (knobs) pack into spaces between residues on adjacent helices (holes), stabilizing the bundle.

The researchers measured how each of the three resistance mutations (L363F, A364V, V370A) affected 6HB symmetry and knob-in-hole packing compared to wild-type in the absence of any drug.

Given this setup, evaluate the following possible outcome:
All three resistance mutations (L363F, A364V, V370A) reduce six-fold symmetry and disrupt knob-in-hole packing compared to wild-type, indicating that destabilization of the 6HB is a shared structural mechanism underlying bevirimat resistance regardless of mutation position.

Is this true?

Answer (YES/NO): NO